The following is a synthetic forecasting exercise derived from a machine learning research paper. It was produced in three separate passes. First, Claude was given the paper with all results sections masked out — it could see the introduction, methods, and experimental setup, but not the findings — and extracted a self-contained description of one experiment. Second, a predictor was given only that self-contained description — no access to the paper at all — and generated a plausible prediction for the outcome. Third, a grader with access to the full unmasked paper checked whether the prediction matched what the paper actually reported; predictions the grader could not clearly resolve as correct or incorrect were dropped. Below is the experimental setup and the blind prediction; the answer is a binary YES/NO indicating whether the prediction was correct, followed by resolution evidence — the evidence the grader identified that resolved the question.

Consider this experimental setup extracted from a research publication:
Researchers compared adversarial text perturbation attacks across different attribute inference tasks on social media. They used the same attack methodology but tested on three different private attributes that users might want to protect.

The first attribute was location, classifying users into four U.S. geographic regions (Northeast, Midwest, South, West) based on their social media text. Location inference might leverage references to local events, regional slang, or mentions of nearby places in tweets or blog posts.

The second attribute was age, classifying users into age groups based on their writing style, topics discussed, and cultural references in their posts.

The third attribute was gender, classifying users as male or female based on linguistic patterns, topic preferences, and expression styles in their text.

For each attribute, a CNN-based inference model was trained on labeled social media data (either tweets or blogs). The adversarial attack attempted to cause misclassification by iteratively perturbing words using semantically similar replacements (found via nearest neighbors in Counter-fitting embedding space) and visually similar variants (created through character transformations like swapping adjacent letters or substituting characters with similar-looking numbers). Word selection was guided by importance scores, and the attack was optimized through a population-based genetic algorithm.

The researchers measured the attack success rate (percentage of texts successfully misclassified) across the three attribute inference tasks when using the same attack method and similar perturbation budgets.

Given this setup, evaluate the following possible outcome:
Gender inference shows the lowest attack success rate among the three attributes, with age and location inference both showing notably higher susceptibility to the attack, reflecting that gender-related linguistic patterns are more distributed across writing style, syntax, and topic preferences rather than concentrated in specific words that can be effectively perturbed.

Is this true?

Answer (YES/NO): NO